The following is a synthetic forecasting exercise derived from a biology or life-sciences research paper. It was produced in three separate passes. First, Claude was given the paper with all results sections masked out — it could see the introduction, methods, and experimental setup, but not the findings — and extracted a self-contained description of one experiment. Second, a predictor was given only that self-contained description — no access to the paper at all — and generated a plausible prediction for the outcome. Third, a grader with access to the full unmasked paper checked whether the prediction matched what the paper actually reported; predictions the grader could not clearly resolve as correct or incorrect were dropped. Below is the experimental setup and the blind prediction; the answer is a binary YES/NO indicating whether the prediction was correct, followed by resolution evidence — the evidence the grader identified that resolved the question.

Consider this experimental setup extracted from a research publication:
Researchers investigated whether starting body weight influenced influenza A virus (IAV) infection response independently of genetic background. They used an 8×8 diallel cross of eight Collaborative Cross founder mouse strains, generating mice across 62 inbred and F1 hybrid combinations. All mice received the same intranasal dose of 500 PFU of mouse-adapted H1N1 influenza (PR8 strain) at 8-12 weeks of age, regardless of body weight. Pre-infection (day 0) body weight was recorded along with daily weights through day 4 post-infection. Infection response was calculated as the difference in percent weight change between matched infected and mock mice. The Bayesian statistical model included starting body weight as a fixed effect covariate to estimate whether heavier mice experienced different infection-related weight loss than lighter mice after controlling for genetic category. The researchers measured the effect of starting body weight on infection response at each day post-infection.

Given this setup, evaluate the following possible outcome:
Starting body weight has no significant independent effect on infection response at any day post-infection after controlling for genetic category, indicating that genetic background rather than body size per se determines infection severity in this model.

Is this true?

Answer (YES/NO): NO